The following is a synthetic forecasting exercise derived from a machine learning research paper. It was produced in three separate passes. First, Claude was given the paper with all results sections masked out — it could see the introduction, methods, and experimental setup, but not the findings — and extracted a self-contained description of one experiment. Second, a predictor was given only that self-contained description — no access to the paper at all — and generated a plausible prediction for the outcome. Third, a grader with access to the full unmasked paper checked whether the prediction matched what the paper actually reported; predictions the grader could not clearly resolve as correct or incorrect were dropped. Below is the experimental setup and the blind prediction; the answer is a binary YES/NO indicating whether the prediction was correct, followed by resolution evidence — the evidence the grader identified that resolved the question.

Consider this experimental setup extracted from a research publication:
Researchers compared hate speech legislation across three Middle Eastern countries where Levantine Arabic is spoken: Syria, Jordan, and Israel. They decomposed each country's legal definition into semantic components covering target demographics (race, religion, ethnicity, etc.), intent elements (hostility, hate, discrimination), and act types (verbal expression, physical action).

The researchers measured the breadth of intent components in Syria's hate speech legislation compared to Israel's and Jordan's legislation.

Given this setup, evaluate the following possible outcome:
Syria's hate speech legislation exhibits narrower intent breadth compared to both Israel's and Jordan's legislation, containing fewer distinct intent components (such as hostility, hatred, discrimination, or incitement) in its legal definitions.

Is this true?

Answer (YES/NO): YES